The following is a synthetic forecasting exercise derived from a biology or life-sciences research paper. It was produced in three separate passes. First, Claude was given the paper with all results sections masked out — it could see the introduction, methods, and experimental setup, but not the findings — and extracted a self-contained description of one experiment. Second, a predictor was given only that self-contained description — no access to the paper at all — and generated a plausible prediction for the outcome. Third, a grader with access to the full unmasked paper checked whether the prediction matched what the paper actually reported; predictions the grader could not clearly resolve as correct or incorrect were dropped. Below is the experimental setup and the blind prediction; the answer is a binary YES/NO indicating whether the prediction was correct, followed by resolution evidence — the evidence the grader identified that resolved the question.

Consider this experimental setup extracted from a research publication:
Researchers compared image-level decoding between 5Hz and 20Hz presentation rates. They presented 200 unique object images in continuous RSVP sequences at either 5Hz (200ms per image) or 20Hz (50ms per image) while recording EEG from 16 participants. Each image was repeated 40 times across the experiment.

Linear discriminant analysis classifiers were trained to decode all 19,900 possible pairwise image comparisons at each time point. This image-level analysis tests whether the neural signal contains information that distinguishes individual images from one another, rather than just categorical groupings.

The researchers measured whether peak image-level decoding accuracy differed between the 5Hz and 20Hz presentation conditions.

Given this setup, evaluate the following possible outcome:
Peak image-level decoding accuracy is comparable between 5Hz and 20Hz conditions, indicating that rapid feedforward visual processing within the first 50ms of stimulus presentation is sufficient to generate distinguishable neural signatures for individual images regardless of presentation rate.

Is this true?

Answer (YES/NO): NO